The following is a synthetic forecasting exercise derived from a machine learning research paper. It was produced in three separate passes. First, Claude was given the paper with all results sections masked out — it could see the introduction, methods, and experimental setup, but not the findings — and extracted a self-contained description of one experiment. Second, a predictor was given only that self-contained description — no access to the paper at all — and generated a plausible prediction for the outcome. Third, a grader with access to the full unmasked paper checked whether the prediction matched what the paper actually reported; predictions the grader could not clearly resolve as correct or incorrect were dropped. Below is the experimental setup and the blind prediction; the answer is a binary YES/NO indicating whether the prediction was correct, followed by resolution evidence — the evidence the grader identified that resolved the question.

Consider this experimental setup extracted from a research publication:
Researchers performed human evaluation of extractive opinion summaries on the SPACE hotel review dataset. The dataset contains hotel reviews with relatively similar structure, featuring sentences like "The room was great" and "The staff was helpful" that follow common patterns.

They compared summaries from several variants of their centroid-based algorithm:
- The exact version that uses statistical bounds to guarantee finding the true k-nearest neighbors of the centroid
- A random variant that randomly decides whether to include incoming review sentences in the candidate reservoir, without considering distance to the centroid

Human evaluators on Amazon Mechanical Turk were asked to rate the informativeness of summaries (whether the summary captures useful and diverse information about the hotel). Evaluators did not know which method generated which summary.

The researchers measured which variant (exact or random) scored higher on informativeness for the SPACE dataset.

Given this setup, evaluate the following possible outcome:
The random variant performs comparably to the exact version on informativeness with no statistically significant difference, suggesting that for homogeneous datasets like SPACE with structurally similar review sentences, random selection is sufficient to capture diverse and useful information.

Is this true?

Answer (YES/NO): NO